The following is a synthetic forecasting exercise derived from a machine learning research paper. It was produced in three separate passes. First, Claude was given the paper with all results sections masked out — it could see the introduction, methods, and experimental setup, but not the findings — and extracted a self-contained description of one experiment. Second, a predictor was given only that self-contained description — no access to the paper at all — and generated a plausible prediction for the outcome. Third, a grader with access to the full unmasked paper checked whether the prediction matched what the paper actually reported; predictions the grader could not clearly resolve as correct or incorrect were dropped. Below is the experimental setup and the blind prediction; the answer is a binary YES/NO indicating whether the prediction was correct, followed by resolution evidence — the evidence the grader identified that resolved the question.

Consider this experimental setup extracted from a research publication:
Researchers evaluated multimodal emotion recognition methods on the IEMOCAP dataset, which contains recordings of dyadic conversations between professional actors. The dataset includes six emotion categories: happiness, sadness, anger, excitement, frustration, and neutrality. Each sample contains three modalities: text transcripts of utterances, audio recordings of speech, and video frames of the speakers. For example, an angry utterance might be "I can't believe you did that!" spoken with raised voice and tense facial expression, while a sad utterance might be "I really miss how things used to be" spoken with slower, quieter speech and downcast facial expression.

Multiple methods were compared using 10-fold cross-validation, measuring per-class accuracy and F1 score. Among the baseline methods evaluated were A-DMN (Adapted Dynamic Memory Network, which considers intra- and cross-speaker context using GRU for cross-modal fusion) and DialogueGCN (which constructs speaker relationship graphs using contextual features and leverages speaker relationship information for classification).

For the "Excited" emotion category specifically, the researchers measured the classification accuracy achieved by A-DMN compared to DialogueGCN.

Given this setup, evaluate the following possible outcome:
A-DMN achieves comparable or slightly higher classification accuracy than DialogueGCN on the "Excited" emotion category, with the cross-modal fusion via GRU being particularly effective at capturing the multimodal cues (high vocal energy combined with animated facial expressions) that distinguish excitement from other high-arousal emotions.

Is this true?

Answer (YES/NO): NO